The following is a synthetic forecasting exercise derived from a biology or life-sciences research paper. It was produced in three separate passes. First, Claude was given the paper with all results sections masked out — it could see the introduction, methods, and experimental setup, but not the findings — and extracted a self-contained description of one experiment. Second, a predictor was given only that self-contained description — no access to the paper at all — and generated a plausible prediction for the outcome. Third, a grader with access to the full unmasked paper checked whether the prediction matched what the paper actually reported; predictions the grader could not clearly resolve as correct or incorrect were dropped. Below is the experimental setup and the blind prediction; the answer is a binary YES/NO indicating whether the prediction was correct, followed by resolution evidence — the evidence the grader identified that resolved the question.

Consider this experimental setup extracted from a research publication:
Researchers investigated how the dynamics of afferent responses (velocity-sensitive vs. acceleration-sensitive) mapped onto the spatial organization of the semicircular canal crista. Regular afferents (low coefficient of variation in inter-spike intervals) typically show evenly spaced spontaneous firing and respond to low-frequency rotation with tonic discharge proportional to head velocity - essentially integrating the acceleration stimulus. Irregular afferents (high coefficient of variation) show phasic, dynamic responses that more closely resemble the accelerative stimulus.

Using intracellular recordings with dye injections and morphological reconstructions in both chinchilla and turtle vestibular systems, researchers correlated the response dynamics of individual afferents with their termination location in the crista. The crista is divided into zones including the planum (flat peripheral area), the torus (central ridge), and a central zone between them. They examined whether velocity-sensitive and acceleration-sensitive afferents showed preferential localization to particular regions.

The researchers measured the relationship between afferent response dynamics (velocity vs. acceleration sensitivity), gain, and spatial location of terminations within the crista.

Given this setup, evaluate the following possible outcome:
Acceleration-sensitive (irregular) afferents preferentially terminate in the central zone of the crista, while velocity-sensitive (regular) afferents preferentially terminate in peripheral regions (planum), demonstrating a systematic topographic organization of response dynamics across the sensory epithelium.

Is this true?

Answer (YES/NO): NO